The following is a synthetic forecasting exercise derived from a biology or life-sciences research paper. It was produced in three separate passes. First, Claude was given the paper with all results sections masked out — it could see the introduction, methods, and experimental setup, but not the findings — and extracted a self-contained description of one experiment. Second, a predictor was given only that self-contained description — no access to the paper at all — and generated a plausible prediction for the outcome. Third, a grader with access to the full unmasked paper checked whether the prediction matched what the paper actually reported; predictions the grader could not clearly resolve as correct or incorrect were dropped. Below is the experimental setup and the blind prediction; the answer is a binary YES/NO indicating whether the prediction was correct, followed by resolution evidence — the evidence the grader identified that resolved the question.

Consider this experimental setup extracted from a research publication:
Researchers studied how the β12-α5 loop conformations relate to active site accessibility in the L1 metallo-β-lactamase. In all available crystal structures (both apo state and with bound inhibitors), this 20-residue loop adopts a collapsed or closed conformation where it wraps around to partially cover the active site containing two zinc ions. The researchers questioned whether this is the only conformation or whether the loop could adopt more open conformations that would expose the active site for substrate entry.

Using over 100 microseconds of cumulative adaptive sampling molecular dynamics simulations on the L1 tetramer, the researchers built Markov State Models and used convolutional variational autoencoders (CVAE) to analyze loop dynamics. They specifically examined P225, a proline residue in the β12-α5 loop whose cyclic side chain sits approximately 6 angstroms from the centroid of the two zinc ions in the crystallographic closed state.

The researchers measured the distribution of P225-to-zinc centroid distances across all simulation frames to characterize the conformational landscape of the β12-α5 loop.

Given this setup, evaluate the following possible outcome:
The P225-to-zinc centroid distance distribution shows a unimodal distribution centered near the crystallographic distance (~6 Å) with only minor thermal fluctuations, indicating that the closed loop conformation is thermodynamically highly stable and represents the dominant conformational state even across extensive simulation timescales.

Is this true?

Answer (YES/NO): NO